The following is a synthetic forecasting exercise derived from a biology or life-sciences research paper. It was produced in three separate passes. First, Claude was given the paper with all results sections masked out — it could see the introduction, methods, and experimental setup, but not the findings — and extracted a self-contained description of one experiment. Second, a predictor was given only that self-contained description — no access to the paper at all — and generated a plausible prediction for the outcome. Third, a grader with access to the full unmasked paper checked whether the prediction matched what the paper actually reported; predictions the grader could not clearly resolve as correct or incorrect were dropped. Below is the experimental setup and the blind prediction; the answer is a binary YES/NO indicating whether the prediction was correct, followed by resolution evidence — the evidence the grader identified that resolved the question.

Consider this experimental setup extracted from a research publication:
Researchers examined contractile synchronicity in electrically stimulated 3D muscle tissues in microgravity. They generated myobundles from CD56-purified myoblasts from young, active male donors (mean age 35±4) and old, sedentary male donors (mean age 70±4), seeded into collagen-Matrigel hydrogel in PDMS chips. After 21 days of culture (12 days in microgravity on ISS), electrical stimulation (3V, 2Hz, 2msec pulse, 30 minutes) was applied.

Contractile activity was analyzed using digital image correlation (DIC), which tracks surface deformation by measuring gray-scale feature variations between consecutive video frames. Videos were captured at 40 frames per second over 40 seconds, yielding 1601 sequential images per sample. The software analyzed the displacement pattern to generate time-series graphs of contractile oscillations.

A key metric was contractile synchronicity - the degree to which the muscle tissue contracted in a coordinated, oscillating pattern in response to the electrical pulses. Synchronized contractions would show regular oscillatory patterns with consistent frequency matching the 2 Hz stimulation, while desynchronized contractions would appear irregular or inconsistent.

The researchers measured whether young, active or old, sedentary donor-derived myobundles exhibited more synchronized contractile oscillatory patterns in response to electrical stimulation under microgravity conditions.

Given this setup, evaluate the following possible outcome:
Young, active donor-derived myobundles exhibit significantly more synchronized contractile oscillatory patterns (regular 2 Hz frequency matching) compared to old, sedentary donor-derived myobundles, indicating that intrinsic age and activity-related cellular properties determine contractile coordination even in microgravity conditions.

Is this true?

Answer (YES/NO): NO